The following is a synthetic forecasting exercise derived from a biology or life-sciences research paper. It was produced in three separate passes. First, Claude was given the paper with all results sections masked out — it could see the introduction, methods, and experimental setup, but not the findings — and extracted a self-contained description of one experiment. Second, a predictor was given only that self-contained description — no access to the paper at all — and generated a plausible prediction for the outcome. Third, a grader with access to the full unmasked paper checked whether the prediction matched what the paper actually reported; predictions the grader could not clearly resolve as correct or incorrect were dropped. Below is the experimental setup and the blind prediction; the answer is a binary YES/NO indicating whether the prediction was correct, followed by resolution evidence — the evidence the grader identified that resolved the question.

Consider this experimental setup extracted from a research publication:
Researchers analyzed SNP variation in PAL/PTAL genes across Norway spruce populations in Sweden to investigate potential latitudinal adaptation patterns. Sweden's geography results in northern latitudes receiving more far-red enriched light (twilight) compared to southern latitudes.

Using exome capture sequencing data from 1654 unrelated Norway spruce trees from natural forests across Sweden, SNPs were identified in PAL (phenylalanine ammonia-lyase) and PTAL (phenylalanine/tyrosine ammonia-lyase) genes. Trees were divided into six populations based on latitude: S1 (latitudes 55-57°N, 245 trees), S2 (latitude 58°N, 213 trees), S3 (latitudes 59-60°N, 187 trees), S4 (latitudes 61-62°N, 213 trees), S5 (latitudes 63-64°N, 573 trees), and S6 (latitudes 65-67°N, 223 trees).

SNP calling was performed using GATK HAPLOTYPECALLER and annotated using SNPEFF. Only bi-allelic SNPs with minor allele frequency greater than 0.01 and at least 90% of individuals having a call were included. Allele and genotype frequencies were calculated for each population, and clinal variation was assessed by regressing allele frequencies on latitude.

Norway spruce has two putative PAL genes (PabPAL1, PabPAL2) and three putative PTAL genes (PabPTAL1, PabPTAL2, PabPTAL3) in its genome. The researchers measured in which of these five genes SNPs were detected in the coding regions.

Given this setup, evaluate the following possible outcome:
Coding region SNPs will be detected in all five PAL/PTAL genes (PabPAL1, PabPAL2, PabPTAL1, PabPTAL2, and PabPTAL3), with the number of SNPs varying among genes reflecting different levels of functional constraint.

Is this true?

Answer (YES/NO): NO